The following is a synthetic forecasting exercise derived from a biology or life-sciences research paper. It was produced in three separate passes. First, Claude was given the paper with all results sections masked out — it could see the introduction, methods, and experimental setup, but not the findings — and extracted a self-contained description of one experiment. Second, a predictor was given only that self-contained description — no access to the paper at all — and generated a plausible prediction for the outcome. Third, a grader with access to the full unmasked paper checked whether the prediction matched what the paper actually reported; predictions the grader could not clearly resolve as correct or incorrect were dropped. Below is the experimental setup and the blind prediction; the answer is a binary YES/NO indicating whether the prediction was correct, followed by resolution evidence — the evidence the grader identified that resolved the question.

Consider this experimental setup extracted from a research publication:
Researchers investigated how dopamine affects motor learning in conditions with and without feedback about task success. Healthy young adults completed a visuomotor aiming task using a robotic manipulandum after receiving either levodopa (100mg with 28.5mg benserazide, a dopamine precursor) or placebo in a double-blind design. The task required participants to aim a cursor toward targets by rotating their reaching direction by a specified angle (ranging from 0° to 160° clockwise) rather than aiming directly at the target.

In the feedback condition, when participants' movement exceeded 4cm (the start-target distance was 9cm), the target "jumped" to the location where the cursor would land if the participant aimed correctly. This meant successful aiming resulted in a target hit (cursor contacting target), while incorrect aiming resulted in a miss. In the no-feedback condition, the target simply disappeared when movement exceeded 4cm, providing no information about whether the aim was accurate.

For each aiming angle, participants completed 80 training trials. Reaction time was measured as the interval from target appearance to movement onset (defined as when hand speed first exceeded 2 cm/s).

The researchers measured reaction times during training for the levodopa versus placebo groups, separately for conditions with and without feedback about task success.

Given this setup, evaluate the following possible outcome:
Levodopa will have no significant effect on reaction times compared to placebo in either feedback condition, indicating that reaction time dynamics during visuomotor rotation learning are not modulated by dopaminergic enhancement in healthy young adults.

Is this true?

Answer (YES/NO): NO